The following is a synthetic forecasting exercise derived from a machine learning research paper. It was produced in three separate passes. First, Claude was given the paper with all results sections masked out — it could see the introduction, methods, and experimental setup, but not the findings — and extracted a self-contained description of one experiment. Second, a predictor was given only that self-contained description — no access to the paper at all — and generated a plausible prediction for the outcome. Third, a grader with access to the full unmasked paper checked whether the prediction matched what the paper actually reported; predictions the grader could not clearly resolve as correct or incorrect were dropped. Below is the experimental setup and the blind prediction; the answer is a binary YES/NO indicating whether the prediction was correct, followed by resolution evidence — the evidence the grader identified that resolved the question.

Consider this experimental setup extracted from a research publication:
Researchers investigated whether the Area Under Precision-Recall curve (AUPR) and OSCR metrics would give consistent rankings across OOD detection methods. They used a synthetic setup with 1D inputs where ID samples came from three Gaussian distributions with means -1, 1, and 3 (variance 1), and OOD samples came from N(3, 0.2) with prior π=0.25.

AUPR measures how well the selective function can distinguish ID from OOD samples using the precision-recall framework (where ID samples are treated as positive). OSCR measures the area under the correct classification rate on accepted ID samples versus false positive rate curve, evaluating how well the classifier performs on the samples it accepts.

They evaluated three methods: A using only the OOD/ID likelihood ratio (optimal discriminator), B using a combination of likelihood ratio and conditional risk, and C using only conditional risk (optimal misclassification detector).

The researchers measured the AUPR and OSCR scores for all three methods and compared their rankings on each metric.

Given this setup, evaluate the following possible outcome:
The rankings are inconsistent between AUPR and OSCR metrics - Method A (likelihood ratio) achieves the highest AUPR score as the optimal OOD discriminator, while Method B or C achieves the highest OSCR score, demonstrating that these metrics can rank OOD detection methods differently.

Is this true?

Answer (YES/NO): YES